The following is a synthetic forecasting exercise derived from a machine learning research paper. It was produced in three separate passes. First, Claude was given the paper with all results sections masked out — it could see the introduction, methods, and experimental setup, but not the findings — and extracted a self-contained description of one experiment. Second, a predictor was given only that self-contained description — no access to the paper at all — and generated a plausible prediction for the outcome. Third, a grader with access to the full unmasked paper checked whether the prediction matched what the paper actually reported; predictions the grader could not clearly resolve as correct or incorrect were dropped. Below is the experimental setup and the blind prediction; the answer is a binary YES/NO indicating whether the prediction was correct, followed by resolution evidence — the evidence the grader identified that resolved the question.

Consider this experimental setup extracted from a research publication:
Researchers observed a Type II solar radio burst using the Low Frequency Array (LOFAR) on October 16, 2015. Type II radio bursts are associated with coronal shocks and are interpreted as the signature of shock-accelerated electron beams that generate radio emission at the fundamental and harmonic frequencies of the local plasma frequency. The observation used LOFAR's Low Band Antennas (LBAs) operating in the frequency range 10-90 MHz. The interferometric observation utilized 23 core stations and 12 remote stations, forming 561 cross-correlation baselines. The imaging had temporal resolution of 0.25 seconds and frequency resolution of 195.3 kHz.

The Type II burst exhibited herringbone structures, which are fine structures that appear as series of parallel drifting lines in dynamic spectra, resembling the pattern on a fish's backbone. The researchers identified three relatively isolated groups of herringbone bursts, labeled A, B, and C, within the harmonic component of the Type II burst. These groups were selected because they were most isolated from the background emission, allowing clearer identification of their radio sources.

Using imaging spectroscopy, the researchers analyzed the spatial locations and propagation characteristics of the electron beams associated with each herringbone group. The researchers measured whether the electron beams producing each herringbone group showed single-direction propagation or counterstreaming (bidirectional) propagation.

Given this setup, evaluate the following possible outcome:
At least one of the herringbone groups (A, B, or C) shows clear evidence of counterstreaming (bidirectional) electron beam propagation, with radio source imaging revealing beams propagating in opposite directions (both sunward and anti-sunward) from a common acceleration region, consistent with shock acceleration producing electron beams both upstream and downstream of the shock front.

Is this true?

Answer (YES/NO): NO